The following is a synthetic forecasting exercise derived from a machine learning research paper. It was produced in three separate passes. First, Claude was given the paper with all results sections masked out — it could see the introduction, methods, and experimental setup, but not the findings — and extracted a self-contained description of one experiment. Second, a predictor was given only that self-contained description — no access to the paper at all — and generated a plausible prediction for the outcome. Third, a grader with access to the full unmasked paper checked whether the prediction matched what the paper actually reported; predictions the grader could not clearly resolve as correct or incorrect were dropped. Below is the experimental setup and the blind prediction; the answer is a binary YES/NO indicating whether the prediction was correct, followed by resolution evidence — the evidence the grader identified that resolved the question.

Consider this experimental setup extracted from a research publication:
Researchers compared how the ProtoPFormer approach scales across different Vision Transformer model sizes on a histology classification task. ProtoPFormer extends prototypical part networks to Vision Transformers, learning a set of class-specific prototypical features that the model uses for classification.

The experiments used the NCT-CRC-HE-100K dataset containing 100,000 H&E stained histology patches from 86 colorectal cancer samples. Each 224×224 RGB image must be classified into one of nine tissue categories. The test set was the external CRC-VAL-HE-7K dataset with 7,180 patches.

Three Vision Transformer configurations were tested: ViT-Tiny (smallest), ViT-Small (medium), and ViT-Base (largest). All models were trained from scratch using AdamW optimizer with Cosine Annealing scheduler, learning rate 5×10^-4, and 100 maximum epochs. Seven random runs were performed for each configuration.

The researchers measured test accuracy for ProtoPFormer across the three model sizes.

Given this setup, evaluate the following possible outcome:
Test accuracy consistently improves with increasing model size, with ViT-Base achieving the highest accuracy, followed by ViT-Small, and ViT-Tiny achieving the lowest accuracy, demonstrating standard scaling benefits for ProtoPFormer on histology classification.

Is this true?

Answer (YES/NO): NO